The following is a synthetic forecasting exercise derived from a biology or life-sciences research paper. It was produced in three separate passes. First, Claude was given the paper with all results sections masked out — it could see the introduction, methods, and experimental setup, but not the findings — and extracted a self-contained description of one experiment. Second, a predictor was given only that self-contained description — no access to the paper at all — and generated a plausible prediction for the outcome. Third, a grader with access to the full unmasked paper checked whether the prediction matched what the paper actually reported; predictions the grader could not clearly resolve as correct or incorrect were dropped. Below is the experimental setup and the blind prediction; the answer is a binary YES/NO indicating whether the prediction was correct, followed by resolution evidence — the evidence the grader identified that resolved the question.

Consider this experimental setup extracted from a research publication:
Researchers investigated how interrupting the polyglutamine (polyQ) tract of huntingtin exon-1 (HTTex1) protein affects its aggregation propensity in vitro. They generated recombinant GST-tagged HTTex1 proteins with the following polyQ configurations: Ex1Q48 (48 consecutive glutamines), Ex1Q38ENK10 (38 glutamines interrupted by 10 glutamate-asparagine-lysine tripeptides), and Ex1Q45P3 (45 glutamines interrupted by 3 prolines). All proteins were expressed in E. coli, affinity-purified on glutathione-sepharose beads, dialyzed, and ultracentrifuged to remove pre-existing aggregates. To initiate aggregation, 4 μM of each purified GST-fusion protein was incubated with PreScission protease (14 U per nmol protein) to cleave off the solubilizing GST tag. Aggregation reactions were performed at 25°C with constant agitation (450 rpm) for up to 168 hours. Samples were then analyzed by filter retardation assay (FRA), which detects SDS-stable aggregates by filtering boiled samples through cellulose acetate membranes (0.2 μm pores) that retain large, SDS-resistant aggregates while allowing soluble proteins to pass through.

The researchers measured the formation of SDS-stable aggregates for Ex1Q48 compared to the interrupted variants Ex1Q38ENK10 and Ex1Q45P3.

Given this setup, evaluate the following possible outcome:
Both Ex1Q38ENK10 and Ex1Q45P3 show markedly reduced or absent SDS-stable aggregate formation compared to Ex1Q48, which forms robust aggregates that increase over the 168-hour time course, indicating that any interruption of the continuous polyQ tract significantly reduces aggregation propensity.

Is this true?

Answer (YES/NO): NO